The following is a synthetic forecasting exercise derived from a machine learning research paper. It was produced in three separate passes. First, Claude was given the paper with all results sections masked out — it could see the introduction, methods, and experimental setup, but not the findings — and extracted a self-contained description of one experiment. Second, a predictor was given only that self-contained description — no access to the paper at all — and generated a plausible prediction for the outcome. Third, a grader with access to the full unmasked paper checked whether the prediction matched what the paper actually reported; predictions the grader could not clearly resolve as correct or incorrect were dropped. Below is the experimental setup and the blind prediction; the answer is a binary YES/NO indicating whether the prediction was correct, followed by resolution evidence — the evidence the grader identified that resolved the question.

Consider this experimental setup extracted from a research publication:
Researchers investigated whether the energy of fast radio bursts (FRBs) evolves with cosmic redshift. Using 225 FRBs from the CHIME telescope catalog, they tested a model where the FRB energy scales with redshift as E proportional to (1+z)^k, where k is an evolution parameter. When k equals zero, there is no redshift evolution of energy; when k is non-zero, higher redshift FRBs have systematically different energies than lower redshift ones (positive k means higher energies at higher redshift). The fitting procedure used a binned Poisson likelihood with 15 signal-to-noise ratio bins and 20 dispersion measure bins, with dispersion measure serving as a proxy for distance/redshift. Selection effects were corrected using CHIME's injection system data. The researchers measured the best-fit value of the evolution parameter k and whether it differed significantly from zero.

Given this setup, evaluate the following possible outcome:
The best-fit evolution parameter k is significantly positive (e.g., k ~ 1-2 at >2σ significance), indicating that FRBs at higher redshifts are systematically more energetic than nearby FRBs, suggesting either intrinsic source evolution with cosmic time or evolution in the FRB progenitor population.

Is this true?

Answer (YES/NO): NO